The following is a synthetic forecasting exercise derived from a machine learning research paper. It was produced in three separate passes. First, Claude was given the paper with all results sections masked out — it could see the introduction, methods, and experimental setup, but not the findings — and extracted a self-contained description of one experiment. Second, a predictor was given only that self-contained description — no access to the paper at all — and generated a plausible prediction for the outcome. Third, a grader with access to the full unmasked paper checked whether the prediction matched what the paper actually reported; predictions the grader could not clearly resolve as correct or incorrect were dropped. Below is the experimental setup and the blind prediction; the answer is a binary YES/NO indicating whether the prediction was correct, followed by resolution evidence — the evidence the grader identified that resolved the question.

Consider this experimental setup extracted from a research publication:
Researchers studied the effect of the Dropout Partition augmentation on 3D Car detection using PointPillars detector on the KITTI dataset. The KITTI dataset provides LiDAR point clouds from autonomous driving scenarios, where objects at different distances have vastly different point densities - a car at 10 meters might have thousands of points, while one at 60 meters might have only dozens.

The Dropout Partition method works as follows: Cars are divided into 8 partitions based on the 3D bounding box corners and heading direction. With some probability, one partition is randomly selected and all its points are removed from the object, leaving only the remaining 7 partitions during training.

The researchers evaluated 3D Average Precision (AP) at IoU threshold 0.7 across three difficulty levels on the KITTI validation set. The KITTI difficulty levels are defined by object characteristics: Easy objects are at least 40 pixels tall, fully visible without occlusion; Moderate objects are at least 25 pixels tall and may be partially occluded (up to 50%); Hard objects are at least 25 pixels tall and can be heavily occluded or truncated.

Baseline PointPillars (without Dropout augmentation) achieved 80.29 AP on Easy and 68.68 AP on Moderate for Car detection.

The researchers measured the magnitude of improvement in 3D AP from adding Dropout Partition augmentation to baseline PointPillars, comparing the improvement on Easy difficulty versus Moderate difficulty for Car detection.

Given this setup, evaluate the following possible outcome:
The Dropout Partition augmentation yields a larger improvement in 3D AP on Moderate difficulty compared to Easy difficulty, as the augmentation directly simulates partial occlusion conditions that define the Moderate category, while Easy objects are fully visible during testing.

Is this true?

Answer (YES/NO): YES